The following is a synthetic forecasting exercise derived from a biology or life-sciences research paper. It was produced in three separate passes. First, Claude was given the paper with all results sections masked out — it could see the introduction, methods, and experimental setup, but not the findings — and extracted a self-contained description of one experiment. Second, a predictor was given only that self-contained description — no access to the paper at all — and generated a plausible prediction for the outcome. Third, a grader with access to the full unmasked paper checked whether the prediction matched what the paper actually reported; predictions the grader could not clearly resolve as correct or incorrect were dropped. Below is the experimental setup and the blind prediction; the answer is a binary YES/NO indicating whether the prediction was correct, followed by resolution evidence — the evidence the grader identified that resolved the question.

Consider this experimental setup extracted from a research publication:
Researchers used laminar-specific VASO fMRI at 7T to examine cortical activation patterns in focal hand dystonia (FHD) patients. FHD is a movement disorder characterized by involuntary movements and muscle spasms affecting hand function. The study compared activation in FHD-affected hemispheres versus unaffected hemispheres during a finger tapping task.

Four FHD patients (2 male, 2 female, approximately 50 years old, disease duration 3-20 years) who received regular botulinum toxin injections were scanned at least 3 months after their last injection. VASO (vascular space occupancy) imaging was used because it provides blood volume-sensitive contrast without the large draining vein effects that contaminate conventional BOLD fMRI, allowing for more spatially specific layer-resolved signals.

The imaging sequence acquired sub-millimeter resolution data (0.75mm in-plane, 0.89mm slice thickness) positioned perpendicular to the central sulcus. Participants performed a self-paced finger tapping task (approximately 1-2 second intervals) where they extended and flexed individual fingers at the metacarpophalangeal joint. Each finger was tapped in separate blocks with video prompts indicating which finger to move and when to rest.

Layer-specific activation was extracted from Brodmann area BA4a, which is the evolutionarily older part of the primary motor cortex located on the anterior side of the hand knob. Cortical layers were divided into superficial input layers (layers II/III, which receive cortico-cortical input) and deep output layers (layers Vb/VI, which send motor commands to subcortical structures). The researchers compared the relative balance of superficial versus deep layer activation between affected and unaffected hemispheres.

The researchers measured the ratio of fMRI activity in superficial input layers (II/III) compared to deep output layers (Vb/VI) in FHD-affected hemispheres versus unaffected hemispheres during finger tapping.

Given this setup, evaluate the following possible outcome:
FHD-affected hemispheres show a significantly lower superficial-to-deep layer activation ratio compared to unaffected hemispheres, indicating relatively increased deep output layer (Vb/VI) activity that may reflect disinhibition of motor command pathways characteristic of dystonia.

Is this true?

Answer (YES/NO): NO